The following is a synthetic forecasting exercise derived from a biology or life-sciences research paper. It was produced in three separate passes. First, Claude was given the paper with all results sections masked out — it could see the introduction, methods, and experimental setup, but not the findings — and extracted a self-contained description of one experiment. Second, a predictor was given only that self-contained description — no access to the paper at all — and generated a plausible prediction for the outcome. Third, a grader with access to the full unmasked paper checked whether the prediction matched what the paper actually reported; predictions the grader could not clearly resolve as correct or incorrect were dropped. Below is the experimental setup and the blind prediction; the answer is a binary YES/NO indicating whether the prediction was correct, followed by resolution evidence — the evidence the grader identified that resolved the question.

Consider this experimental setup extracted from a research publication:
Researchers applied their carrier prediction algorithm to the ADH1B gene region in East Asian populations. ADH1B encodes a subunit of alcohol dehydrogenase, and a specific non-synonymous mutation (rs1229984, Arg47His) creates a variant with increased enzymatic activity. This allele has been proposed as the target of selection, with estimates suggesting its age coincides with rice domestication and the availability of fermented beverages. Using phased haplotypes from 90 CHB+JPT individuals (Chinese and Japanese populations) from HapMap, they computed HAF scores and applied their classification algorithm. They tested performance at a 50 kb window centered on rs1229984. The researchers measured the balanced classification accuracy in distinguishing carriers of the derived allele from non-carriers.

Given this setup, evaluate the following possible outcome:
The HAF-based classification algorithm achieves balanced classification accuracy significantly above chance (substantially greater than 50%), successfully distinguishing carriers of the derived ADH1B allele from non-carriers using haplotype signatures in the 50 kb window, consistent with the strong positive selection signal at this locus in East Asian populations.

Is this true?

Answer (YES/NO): YES